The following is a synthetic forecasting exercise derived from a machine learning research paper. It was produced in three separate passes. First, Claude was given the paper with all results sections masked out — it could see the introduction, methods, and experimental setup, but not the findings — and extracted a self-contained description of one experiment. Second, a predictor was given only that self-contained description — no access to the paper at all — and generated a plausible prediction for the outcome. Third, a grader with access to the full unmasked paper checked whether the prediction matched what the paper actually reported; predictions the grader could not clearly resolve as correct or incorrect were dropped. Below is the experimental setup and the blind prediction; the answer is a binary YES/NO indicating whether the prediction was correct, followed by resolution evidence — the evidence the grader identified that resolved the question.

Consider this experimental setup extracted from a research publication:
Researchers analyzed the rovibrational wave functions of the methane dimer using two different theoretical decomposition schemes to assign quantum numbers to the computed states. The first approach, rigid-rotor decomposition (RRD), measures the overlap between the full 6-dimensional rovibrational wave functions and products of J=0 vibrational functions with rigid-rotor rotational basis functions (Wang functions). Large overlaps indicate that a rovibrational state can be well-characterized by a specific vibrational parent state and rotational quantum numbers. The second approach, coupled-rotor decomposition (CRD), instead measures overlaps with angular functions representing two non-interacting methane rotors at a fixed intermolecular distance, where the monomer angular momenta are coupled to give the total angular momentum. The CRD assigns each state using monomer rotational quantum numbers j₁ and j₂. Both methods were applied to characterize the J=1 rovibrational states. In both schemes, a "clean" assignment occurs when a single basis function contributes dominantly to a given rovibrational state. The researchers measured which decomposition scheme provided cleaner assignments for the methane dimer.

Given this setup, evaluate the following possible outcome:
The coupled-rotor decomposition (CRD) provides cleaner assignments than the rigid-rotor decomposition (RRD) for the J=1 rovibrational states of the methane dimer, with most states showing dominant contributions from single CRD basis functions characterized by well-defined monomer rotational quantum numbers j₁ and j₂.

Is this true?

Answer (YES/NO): YES